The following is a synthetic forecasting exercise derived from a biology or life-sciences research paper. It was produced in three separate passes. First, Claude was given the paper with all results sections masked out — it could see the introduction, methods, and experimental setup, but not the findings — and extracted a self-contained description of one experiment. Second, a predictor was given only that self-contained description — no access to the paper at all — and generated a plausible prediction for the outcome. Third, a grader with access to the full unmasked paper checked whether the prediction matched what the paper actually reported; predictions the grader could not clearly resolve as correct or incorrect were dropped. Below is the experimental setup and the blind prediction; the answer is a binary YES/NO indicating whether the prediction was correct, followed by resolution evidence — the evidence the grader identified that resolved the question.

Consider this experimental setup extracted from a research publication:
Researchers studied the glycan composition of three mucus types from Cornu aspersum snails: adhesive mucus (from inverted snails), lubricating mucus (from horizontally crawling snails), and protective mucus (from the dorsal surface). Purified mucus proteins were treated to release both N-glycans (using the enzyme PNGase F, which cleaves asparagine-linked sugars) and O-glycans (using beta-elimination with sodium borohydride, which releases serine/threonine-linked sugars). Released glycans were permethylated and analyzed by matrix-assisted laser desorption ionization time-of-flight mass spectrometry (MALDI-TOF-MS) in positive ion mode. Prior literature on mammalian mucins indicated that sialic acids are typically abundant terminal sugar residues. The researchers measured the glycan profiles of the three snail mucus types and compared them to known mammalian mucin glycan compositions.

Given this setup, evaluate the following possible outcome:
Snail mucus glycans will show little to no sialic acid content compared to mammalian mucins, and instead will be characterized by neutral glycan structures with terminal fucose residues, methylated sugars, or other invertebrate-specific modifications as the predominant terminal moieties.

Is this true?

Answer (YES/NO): NO